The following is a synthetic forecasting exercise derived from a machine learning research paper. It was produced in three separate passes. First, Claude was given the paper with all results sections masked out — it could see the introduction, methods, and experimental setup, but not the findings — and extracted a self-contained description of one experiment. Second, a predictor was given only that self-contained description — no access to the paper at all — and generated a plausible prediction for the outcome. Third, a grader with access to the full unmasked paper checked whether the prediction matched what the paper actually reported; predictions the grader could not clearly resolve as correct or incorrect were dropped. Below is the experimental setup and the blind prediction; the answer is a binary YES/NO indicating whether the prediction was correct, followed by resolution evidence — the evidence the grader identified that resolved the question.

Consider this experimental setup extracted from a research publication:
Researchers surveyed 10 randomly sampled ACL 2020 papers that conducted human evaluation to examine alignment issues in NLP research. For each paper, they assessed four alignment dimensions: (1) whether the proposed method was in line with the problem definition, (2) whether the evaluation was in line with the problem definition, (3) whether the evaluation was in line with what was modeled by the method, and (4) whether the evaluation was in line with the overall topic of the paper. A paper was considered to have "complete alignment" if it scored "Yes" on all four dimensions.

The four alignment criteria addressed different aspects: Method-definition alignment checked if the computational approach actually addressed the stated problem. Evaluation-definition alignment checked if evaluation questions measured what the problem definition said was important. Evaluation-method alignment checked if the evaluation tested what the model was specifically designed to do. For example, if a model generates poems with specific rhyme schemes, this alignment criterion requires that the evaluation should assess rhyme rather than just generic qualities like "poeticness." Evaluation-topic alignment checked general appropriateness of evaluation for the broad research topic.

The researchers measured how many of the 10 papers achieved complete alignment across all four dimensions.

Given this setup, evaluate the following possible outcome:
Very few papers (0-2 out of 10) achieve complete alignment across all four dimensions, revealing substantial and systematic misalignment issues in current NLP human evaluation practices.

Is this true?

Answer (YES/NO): YES